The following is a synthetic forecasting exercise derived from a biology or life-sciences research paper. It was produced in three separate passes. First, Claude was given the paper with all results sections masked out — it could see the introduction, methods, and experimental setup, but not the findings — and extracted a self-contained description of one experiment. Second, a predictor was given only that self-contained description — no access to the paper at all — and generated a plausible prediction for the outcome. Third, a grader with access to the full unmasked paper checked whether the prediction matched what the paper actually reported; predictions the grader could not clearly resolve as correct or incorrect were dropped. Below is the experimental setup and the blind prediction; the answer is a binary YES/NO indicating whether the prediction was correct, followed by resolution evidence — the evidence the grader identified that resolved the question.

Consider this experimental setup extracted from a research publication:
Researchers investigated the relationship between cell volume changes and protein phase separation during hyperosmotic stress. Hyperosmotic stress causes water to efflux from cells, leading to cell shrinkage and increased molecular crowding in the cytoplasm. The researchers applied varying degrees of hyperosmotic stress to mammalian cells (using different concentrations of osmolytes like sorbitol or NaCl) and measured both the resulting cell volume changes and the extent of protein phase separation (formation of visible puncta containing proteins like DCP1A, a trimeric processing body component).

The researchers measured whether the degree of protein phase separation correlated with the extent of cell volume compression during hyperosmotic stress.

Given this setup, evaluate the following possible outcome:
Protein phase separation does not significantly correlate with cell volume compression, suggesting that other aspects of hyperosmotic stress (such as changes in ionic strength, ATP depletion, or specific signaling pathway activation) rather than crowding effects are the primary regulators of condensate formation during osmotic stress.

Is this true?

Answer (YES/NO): NO